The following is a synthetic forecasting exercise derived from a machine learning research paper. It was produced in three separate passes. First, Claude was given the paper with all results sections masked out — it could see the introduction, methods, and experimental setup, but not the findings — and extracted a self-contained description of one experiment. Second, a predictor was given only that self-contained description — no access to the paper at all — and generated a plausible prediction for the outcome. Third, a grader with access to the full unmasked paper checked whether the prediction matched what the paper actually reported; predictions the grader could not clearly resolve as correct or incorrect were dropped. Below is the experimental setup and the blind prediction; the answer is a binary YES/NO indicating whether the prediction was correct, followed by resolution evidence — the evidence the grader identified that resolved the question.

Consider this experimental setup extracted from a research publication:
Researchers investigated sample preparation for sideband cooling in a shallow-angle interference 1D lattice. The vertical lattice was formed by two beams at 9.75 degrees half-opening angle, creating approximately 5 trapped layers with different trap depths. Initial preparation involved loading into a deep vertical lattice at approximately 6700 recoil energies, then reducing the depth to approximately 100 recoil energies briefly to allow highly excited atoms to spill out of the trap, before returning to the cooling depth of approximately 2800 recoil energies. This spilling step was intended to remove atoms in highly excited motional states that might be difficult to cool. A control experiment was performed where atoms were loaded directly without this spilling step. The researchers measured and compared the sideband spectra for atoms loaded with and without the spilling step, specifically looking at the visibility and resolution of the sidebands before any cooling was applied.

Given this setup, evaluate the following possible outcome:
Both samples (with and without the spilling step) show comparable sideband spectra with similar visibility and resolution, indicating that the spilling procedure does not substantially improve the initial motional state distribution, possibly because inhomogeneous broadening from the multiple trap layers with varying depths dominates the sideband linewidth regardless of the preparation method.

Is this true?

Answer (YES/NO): NO